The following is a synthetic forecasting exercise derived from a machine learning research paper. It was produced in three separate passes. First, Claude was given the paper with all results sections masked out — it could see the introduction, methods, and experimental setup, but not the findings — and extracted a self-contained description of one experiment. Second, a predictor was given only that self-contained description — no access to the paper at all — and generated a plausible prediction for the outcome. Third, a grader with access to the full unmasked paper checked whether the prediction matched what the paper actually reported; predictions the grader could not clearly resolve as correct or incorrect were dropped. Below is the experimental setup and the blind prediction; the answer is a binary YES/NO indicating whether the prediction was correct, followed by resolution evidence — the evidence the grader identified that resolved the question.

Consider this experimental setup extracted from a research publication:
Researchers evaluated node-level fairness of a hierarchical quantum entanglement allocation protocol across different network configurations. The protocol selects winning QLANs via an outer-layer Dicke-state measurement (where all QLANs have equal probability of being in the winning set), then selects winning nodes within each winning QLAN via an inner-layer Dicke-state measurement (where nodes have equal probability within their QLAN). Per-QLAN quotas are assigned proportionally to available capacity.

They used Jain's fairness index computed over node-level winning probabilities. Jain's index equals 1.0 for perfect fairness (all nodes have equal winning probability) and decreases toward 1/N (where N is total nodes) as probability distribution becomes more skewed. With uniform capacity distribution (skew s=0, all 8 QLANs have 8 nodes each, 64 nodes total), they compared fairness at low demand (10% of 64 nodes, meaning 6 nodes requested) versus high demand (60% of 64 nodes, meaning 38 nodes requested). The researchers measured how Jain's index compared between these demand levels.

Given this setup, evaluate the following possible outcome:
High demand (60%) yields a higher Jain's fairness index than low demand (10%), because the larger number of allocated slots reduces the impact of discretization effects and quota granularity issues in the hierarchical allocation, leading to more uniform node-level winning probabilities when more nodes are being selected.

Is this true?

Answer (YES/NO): YES